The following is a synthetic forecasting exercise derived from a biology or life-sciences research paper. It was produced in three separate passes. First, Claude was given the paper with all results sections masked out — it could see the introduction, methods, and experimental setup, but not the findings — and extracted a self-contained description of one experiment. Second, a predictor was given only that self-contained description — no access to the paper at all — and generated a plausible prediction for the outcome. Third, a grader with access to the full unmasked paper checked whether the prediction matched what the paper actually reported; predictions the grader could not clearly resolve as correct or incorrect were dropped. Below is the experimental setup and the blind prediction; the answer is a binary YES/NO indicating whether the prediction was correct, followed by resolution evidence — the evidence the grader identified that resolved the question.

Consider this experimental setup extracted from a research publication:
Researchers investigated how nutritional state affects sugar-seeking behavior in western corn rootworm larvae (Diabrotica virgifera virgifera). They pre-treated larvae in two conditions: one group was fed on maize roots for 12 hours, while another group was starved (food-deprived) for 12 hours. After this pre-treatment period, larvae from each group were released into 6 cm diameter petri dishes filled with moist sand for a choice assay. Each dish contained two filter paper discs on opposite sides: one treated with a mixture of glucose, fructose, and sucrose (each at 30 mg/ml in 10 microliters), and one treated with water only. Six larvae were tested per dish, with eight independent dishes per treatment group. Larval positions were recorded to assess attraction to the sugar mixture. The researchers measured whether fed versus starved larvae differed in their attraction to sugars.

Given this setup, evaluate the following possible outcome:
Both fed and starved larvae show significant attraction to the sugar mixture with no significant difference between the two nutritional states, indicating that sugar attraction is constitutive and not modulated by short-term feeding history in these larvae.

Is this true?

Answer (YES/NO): YES